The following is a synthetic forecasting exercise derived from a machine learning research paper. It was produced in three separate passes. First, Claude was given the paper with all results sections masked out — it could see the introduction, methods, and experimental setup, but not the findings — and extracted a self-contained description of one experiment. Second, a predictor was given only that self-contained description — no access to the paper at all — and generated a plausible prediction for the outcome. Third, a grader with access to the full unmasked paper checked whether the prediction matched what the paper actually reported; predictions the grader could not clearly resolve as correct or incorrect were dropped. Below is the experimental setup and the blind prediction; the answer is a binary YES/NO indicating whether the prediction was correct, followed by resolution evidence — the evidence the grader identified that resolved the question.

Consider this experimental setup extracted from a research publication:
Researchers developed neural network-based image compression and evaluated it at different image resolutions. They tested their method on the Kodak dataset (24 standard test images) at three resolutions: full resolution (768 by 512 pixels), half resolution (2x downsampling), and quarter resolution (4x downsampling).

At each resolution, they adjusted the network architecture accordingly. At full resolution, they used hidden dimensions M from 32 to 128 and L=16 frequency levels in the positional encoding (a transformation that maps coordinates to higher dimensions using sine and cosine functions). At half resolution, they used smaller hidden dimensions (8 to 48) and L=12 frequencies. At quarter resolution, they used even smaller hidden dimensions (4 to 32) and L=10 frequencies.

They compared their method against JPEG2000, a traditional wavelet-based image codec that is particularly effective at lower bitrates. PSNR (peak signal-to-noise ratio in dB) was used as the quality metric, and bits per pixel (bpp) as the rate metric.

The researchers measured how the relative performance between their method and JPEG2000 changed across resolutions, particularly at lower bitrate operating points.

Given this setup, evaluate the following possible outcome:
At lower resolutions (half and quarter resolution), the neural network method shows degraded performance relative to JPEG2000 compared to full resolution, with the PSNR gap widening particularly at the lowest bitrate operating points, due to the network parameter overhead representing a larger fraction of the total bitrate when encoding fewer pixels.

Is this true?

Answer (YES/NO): NO